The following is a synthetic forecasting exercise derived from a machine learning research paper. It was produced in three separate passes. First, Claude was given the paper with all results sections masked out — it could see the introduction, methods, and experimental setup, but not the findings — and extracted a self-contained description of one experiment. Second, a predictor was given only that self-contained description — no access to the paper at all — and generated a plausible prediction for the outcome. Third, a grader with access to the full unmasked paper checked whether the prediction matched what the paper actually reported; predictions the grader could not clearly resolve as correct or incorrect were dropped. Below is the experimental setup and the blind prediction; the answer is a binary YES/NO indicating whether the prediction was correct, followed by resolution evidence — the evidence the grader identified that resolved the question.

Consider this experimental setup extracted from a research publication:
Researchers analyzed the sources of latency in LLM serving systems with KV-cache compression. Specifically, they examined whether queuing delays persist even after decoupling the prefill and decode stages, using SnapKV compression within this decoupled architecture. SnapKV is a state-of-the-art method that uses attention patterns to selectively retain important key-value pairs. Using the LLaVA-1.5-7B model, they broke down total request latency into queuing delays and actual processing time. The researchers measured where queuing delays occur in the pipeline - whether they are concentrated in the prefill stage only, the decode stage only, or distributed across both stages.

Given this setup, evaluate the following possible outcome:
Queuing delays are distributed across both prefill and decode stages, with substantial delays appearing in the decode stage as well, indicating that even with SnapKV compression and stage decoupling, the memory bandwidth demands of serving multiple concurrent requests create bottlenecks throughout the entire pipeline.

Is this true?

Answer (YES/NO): YES